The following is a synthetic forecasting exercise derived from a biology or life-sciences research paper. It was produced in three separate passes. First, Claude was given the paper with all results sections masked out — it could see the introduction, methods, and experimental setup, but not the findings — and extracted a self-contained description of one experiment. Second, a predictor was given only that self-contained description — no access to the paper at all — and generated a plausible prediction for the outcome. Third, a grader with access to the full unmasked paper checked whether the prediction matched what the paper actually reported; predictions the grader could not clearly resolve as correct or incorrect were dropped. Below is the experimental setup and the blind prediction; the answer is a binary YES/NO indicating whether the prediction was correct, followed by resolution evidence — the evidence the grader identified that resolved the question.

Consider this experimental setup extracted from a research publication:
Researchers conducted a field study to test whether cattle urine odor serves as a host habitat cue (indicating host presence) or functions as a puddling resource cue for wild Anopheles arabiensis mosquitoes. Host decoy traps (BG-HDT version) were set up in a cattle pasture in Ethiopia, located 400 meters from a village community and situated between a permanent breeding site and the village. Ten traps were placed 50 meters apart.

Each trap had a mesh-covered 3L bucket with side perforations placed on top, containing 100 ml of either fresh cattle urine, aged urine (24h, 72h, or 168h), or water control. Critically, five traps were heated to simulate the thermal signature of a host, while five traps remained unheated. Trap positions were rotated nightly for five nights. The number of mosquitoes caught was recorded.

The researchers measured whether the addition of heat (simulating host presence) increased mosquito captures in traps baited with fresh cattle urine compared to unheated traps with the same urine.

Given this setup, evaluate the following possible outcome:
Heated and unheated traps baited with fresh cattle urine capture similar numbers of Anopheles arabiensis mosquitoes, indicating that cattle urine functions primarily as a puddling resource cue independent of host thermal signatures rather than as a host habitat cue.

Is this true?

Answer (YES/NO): NO